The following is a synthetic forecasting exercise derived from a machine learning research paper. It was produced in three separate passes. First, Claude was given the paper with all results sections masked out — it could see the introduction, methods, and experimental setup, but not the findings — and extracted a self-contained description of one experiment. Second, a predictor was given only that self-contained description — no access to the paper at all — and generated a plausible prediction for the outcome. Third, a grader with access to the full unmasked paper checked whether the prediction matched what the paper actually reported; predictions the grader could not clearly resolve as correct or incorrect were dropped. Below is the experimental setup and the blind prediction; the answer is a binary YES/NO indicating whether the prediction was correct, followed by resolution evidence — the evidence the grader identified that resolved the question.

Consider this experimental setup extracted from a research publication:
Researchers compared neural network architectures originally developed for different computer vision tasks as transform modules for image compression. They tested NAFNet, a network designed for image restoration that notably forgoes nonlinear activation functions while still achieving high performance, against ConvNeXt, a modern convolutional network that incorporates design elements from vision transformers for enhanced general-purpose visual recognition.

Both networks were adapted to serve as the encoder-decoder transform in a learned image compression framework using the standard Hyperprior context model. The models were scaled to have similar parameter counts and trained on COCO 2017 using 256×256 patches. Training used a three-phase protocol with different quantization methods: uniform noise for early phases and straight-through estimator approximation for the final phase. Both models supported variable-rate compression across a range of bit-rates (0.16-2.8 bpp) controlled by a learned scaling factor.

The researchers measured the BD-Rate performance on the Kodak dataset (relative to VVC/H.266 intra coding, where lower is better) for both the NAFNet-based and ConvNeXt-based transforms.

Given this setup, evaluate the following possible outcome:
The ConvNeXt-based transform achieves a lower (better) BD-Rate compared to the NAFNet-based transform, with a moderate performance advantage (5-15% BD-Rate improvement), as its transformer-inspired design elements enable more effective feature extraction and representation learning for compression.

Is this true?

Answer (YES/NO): NO